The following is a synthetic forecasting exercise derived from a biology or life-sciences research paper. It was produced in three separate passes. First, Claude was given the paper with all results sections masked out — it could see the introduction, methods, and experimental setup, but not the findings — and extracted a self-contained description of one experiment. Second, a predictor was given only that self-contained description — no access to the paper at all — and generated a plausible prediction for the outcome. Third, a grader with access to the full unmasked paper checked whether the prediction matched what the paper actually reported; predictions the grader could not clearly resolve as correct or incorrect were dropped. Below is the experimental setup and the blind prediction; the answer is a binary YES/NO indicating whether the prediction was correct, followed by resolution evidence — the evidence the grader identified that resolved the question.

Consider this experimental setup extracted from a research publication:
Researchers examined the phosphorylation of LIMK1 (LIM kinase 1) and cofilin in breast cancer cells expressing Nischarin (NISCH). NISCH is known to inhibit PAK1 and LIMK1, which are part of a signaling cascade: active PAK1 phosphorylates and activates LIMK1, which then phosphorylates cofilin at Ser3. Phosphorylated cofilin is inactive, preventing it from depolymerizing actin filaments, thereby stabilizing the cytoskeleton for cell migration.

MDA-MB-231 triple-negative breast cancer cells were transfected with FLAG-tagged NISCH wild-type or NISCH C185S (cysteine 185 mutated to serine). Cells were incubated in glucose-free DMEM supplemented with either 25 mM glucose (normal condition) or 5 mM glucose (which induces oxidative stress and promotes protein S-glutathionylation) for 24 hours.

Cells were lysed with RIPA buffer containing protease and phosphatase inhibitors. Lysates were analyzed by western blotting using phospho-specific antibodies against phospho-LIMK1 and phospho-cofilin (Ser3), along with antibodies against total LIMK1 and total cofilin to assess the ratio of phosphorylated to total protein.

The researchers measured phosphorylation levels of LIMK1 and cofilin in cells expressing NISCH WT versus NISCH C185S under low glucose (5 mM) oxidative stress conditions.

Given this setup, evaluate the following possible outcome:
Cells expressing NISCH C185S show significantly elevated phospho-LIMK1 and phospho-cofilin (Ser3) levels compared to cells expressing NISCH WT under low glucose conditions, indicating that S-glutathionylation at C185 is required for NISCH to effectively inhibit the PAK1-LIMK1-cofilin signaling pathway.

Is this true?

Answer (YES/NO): NO